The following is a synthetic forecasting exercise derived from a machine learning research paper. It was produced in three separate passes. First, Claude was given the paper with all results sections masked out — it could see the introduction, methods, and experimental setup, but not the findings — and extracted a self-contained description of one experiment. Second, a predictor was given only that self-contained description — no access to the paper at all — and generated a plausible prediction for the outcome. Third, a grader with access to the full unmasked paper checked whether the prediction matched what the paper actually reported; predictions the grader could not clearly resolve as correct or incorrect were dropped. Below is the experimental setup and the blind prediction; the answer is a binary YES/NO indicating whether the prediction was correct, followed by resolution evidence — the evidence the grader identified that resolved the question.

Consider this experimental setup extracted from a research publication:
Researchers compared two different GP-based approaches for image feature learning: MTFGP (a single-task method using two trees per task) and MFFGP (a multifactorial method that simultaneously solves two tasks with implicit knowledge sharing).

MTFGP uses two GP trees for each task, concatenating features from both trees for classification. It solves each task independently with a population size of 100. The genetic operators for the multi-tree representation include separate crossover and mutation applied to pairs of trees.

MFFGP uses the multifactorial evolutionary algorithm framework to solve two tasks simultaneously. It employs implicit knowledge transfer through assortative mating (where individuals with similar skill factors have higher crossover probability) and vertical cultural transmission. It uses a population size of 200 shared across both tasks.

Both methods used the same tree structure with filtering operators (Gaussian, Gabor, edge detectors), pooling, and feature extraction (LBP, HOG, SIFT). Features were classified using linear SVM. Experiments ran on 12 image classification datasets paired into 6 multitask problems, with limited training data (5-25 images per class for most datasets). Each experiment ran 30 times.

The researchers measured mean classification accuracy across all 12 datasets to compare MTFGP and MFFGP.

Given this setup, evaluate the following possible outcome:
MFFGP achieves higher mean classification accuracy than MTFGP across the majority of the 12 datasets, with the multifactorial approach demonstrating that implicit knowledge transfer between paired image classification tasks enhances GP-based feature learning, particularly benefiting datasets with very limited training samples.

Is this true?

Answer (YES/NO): NO